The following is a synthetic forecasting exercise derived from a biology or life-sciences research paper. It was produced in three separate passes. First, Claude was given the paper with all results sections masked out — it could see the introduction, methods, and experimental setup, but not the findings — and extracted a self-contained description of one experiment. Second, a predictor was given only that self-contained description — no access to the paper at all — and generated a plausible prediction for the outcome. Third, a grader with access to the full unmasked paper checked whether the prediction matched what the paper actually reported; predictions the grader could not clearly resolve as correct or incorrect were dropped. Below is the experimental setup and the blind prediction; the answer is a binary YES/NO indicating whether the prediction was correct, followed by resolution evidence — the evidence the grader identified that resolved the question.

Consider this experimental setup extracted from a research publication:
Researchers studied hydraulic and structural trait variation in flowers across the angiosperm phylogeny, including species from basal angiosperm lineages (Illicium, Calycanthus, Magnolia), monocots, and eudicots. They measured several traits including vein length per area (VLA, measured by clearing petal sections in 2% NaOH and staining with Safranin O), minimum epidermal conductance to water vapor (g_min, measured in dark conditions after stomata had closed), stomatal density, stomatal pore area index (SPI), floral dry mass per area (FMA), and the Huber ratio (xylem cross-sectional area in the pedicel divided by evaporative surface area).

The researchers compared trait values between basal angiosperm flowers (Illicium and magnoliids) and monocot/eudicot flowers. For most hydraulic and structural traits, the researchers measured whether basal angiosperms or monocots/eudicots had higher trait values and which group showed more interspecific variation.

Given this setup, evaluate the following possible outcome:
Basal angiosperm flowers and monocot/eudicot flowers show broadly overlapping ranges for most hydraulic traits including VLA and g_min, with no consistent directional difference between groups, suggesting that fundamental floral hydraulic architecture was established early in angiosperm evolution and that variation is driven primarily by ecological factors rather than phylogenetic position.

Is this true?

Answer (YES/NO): NO